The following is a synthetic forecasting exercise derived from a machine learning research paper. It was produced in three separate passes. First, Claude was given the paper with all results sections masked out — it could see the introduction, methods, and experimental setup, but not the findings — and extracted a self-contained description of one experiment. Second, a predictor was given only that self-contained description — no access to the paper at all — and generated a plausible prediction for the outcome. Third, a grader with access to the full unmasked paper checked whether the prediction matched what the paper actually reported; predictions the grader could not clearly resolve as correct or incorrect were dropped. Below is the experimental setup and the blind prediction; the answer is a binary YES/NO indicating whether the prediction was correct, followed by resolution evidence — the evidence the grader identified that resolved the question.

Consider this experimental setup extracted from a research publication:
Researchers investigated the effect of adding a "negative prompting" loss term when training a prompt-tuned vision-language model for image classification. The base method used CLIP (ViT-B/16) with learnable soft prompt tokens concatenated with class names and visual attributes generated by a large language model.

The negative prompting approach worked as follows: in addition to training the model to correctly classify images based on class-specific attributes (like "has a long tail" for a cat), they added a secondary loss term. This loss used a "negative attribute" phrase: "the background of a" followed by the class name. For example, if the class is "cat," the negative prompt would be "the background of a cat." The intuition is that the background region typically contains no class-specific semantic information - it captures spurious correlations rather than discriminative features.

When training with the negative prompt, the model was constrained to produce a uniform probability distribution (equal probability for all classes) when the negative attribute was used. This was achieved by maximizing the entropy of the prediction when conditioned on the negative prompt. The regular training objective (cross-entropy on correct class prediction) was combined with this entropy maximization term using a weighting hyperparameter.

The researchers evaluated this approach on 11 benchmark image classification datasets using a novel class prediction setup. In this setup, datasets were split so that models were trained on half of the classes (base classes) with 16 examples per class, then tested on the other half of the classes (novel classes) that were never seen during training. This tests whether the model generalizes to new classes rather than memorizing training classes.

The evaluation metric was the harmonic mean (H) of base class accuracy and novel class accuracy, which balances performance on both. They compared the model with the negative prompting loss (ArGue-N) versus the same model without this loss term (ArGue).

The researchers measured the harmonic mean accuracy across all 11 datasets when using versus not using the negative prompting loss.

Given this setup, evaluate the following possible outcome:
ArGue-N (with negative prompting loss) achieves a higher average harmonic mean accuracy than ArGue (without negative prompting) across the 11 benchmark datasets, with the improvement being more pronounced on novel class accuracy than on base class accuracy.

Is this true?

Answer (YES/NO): YES